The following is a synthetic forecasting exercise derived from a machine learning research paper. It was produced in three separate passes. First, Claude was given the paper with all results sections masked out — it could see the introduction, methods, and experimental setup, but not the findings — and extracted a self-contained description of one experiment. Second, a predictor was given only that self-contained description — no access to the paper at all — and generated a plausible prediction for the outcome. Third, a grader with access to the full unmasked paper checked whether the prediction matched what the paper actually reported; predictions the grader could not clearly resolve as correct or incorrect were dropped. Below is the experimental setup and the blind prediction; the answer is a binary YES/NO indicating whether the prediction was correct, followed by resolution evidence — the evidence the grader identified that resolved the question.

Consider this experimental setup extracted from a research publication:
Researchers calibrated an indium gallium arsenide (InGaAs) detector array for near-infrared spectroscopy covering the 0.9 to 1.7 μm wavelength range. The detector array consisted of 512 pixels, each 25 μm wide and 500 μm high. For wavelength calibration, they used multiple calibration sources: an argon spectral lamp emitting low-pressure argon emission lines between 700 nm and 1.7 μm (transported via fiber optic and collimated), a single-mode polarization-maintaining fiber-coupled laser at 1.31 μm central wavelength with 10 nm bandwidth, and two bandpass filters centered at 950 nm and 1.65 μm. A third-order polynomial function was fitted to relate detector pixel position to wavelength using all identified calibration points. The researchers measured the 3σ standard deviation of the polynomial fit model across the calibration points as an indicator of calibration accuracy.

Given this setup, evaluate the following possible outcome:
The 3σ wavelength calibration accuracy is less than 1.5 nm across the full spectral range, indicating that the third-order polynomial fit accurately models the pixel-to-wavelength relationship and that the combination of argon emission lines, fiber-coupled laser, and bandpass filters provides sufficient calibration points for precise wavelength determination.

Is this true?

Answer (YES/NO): NO